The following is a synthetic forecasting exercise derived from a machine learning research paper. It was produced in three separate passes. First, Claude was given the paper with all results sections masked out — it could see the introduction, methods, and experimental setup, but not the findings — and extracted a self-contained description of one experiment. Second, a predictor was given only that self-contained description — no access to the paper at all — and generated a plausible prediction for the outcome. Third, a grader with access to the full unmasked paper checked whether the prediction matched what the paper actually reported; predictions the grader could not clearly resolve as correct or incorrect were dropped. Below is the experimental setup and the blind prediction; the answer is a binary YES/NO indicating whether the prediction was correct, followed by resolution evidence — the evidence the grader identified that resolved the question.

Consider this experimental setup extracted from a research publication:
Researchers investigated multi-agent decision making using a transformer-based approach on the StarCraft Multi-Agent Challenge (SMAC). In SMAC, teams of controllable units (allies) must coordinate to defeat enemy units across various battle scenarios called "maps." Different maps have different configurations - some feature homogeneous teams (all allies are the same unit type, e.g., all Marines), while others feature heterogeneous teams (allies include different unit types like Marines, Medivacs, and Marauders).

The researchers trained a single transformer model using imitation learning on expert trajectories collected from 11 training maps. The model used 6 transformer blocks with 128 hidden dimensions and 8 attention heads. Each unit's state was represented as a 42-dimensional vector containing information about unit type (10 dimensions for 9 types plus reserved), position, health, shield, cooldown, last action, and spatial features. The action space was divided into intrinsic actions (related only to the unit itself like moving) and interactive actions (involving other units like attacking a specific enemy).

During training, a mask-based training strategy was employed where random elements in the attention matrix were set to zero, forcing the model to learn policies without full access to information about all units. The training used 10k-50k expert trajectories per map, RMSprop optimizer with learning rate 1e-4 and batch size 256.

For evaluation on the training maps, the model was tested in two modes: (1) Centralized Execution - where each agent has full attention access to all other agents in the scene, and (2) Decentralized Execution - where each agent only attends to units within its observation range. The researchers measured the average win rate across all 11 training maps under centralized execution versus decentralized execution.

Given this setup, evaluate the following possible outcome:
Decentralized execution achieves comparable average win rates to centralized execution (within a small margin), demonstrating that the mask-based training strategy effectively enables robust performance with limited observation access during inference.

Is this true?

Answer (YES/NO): YES